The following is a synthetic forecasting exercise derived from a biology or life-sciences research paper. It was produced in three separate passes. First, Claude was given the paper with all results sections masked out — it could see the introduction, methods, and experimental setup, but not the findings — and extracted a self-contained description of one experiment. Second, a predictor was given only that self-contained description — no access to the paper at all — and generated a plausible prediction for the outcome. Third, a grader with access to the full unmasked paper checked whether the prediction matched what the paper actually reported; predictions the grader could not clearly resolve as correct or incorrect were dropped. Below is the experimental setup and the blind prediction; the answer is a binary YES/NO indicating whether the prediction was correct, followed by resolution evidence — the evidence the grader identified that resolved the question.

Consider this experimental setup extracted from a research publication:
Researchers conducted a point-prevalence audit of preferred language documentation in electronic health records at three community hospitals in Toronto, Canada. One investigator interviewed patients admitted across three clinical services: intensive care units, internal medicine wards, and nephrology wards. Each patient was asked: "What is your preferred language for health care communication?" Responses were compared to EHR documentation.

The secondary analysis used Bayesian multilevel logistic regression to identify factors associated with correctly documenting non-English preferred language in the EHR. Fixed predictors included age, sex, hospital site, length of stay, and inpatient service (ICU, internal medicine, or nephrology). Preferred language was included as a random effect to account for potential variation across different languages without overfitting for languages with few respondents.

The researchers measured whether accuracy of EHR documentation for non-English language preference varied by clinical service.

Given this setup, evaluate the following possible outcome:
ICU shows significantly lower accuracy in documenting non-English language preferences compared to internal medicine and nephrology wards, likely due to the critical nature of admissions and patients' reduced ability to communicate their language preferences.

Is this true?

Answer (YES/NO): NO